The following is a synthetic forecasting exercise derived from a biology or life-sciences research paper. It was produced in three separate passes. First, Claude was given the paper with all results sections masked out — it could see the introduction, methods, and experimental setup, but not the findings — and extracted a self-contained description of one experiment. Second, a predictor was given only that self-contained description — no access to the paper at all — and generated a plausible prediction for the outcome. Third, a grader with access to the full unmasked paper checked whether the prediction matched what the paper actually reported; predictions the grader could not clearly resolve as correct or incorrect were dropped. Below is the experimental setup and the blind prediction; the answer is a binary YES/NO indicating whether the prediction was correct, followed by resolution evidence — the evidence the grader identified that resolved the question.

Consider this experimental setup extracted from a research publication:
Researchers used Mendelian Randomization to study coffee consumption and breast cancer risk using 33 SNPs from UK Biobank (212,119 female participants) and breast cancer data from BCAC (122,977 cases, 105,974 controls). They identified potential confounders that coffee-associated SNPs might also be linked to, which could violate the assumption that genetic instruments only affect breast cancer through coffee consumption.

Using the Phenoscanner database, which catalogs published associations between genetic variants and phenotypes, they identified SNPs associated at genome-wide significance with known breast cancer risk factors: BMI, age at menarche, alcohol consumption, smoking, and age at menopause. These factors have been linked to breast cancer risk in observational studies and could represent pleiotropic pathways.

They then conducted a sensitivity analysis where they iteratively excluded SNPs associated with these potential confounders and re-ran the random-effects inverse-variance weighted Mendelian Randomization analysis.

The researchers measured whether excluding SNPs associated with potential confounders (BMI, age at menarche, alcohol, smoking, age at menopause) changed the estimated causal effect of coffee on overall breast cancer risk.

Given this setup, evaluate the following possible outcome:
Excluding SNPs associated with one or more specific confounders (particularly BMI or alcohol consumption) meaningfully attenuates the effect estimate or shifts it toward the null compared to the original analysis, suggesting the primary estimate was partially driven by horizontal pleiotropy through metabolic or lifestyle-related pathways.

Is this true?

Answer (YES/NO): NO